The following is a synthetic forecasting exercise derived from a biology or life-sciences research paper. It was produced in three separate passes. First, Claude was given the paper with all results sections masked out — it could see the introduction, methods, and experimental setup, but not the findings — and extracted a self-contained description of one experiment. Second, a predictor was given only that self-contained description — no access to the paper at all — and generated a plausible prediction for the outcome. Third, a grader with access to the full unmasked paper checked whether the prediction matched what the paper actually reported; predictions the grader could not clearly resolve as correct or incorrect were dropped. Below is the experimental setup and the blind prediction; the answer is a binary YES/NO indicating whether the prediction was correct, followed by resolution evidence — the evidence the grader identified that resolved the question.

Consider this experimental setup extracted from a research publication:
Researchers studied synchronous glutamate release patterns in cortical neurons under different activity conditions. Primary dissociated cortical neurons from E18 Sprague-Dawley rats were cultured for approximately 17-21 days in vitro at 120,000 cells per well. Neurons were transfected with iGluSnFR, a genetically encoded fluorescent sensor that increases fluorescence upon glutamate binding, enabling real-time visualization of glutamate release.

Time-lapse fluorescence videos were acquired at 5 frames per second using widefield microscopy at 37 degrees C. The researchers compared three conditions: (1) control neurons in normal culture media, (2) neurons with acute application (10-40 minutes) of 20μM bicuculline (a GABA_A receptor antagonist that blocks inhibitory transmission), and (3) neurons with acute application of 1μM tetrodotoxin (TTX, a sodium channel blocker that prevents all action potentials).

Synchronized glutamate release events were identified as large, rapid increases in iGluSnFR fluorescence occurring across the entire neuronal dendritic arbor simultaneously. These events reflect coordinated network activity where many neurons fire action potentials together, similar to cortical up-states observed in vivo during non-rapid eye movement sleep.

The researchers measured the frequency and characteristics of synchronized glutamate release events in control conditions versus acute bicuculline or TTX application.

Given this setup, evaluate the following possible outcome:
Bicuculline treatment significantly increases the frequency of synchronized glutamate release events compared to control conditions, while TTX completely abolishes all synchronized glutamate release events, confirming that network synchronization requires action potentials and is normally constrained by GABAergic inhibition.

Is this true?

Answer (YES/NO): NO